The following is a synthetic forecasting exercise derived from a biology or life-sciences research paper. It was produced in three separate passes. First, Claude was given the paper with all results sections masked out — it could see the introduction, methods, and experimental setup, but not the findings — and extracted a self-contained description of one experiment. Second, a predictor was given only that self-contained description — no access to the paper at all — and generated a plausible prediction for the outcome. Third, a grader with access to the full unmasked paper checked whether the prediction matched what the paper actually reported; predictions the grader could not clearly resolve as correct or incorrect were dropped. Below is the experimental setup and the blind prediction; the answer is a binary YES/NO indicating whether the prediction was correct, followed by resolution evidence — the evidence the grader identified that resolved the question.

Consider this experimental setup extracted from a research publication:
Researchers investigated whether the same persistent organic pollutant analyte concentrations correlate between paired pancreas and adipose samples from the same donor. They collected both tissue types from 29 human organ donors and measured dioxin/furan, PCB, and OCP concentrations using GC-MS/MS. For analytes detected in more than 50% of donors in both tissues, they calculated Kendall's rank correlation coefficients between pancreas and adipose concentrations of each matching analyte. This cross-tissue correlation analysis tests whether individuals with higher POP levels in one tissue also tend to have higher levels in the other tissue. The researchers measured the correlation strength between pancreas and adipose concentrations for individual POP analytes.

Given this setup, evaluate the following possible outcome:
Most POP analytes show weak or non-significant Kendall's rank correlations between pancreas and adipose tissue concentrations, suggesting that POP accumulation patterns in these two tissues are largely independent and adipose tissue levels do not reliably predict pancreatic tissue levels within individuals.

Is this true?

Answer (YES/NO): NO